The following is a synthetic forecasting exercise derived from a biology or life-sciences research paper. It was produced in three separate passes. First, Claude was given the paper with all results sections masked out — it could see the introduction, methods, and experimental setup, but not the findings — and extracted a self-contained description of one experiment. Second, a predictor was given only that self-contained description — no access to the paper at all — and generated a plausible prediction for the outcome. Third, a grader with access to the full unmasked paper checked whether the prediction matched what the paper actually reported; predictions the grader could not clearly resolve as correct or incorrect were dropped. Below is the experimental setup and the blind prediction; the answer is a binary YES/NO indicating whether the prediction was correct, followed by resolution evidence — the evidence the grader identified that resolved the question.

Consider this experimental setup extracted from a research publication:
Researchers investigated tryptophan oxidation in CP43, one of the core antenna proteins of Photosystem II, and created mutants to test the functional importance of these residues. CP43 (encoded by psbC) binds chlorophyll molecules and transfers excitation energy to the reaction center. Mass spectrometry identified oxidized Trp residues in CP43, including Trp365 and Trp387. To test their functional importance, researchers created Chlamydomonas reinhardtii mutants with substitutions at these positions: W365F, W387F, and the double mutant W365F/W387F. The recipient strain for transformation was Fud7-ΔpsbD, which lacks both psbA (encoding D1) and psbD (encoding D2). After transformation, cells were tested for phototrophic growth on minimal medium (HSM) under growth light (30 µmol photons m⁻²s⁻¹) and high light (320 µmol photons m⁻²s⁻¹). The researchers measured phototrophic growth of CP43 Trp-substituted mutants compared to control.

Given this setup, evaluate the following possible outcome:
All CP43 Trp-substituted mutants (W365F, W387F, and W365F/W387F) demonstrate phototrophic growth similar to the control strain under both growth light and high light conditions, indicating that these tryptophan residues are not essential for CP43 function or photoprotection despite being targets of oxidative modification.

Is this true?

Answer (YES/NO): NO